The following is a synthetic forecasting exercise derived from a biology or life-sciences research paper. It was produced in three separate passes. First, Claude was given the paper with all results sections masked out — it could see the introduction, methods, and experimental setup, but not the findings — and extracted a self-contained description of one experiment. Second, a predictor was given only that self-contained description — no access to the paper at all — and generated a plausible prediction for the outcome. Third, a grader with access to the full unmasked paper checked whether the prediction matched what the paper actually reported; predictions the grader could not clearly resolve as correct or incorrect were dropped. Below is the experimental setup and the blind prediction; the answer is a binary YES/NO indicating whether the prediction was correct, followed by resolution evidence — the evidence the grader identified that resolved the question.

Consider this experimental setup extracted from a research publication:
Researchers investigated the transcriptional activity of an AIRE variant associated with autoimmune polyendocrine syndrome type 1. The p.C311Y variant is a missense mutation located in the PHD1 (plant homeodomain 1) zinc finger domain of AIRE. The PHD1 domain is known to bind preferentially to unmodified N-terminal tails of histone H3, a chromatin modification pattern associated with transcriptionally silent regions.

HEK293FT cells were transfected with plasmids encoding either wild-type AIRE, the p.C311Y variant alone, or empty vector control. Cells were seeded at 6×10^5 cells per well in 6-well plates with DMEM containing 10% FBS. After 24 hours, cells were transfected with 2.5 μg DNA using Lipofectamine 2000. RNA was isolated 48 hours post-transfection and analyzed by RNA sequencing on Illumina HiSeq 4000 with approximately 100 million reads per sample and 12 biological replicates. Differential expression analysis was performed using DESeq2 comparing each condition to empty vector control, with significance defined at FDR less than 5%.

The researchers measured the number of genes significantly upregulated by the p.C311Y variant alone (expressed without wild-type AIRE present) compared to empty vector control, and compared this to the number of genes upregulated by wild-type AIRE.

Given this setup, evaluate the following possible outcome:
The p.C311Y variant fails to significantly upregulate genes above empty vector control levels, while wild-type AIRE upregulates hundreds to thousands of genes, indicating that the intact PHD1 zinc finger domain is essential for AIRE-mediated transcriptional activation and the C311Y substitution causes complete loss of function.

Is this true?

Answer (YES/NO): NO